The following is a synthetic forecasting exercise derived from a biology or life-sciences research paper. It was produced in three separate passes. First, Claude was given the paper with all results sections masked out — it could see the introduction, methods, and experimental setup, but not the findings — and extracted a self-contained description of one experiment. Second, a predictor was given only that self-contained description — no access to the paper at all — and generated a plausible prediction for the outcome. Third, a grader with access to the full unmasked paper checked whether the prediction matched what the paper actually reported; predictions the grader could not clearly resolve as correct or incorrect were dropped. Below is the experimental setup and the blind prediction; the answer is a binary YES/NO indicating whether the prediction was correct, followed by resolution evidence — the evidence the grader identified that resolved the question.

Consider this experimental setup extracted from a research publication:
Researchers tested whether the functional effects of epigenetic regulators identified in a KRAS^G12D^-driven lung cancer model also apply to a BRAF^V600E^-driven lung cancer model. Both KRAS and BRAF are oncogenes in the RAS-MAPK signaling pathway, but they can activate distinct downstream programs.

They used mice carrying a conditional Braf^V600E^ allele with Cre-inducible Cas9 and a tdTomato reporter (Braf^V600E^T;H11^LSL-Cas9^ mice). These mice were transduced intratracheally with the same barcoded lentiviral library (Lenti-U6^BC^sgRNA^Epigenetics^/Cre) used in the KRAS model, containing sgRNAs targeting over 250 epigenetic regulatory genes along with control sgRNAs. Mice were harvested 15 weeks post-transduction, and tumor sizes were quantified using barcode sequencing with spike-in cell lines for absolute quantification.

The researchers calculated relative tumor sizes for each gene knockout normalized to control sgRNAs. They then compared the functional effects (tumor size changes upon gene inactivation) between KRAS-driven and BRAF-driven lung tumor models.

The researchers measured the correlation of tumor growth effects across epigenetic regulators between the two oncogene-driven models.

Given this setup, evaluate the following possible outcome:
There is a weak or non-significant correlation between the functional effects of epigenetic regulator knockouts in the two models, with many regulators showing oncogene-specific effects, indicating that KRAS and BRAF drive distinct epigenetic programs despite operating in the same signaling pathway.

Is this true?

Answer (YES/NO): NO